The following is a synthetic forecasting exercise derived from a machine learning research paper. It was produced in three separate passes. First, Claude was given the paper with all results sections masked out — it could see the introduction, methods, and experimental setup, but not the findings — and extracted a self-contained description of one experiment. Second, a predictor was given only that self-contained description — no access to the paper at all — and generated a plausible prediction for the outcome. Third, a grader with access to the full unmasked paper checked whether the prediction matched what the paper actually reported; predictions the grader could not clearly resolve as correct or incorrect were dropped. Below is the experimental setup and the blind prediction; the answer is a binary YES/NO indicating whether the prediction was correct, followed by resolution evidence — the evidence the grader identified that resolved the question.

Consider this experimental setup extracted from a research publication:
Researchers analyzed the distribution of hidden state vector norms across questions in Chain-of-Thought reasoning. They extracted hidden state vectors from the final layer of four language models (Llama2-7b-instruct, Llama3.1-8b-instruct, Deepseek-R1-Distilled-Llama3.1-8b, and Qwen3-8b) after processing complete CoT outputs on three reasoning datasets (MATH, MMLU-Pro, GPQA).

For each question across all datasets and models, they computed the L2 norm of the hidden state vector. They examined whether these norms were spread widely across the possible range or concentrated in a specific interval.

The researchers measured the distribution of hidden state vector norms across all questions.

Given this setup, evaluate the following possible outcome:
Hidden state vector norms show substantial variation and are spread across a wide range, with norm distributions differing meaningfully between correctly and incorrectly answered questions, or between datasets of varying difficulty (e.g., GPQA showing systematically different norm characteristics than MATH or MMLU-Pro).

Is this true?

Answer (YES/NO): NO